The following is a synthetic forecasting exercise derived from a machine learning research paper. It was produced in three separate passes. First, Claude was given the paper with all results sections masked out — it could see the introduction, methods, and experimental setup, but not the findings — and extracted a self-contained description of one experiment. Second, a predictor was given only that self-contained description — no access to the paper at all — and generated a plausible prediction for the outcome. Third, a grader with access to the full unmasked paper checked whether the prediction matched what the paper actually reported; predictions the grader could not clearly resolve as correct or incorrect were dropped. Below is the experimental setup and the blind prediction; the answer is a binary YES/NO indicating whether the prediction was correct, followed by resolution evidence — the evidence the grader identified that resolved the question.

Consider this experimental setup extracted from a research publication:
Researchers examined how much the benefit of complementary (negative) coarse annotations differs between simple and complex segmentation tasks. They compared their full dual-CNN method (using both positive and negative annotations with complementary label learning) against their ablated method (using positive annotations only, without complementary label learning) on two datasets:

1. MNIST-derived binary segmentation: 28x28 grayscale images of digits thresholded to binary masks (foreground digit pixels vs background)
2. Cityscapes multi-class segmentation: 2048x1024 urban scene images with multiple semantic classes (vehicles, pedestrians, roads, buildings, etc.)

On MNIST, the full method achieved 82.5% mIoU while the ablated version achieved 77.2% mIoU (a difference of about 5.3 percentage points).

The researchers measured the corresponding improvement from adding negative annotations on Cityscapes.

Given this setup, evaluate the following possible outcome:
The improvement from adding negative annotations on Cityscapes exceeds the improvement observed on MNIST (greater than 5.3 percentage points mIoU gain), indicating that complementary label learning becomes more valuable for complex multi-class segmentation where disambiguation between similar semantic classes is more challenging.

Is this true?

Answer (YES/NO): YES